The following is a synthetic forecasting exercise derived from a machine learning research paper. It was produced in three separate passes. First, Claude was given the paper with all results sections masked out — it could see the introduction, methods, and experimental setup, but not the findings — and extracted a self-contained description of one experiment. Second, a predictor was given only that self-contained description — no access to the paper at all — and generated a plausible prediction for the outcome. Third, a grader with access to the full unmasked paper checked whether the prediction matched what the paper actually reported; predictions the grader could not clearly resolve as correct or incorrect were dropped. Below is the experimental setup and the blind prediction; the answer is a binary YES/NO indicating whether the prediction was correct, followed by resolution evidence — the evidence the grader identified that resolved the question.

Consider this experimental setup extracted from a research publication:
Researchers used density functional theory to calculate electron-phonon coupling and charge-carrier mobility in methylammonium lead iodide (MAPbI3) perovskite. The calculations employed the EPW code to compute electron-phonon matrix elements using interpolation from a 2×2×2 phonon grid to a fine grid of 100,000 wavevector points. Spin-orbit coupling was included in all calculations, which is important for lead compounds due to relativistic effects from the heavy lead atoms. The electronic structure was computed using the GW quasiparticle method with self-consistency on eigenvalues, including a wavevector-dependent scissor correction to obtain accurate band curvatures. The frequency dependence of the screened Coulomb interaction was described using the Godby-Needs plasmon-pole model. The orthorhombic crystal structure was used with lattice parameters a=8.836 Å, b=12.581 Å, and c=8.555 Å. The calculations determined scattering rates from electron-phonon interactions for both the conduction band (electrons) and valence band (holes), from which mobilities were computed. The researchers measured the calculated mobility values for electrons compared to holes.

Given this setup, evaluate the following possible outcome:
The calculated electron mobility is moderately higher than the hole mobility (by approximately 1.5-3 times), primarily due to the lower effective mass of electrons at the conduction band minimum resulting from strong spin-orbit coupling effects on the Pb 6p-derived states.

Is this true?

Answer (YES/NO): NO